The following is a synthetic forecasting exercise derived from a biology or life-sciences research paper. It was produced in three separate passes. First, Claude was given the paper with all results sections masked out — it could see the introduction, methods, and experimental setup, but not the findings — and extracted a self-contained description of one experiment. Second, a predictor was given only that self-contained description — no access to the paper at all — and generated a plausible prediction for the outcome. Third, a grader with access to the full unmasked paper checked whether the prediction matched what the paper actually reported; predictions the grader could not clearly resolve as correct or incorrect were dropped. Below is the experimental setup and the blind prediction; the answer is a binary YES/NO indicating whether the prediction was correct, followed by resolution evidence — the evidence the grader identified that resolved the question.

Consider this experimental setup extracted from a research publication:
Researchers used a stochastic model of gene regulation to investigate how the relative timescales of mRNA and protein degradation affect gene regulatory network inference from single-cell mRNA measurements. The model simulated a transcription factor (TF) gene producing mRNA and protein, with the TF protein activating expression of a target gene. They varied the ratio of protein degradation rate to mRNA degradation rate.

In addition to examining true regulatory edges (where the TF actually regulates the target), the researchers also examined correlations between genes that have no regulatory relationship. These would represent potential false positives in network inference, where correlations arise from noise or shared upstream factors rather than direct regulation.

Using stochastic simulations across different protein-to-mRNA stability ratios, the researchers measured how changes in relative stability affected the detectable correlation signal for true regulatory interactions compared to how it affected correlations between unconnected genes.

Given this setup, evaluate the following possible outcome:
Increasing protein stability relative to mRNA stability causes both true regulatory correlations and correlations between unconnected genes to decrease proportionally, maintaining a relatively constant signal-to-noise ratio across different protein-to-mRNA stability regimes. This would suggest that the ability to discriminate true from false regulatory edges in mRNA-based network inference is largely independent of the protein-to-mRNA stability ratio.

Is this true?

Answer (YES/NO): NO